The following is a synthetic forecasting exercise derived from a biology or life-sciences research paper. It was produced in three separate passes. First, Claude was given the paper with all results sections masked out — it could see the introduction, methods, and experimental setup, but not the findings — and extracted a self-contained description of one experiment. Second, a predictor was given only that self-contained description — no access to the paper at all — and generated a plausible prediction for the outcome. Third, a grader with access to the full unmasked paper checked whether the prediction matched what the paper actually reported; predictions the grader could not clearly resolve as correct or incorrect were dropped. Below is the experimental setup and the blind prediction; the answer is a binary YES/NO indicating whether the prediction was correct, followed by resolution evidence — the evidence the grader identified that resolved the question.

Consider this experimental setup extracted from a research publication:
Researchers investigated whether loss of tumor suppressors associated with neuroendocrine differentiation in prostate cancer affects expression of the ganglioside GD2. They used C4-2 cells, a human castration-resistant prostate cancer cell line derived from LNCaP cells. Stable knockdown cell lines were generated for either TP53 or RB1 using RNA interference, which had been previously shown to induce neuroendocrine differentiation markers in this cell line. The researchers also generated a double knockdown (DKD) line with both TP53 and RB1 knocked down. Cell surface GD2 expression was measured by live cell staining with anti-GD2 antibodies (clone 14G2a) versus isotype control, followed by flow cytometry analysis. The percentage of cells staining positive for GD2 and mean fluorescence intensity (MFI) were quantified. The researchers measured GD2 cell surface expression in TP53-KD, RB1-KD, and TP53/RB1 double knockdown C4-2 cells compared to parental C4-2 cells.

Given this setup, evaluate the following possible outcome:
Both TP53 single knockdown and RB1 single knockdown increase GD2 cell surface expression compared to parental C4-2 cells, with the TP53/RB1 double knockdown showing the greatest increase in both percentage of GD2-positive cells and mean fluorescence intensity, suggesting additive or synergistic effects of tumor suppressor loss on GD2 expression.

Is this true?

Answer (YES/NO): NO